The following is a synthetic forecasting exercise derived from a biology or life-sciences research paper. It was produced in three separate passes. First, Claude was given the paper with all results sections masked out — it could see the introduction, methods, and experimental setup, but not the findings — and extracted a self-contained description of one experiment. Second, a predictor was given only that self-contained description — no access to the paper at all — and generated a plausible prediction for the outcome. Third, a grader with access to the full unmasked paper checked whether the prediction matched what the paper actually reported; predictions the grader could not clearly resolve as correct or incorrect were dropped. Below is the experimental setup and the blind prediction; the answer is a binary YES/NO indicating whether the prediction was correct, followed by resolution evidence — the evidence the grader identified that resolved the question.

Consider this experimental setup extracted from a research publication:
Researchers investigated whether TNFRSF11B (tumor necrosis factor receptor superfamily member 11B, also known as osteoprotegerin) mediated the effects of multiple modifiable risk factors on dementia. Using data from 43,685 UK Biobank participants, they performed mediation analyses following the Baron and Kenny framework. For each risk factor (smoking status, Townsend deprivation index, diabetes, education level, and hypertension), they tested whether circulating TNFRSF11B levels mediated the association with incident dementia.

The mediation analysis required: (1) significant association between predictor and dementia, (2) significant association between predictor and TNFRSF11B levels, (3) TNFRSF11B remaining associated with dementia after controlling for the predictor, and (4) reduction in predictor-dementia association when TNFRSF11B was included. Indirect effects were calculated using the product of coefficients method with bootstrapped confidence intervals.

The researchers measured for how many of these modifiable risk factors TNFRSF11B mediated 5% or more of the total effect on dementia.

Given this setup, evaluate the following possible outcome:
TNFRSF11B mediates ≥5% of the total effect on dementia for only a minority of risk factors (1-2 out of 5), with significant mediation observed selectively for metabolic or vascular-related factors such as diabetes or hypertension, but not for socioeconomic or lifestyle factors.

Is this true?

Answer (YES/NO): NO